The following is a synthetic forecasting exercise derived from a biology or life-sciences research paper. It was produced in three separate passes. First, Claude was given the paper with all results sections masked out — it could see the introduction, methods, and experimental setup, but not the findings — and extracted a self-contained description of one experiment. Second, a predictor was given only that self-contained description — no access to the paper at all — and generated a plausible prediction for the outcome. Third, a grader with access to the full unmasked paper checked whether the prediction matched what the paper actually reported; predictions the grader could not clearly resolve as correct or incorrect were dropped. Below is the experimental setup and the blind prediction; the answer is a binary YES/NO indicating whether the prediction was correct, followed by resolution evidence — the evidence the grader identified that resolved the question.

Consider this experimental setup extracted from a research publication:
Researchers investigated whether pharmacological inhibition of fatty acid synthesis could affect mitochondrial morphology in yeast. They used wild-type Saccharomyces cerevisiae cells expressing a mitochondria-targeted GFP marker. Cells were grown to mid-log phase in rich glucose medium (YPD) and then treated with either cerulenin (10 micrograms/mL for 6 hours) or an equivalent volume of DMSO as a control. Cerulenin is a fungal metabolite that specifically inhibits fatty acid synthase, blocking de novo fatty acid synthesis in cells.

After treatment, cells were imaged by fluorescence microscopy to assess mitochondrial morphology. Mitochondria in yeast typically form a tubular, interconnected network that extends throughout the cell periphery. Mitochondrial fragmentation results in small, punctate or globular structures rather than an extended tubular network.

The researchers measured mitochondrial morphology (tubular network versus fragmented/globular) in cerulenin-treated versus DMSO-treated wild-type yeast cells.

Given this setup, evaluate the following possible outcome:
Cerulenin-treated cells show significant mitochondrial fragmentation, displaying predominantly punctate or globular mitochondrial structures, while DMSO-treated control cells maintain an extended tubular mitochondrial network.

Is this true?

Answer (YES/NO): YES